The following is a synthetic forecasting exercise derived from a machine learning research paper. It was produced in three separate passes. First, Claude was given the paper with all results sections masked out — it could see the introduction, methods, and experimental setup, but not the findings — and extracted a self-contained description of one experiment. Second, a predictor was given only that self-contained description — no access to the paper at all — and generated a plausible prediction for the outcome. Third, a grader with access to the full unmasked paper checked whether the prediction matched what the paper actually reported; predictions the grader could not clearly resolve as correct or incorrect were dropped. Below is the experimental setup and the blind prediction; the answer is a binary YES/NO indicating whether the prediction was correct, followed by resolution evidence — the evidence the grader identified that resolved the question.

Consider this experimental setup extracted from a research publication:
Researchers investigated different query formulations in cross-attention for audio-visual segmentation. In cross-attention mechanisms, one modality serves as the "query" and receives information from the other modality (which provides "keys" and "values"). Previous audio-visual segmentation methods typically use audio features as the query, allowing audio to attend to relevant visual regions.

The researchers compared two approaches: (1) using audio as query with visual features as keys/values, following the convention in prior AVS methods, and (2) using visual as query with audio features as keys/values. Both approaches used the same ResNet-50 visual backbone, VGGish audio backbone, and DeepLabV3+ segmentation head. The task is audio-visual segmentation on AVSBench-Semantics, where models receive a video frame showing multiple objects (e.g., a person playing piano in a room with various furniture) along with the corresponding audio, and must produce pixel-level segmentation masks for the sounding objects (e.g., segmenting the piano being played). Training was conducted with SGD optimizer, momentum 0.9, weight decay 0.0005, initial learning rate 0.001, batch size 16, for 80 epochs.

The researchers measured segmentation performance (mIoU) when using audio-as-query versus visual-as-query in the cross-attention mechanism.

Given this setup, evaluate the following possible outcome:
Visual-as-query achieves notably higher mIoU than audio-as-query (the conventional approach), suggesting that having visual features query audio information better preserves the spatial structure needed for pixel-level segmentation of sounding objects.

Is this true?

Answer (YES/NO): YES